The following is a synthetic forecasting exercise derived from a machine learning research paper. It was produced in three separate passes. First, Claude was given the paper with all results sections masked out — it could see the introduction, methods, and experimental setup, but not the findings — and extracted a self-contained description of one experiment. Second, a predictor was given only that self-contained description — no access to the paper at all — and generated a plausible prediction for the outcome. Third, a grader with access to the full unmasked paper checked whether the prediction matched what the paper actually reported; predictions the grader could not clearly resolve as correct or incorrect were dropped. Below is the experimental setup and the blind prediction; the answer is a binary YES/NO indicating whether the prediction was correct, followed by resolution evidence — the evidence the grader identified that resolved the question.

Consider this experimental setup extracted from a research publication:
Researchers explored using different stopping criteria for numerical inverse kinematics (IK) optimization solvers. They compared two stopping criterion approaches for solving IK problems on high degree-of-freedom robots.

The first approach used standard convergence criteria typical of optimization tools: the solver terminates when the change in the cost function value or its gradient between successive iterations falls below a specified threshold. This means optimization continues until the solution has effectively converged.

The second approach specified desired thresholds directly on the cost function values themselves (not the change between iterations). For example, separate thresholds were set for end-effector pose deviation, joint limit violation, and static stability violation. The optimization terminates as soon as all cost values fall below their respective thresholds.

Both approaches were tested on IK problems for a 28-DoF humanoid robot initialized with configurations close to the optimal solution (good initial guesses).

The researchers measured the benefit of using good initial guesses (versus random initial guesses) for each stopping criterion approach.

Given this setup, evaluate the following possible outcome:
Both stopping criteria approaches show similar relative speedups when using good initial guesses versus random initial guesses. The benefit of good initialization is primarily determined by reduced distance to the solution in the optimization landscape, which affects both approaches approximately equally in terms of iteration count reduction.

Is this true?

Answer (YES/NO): NO